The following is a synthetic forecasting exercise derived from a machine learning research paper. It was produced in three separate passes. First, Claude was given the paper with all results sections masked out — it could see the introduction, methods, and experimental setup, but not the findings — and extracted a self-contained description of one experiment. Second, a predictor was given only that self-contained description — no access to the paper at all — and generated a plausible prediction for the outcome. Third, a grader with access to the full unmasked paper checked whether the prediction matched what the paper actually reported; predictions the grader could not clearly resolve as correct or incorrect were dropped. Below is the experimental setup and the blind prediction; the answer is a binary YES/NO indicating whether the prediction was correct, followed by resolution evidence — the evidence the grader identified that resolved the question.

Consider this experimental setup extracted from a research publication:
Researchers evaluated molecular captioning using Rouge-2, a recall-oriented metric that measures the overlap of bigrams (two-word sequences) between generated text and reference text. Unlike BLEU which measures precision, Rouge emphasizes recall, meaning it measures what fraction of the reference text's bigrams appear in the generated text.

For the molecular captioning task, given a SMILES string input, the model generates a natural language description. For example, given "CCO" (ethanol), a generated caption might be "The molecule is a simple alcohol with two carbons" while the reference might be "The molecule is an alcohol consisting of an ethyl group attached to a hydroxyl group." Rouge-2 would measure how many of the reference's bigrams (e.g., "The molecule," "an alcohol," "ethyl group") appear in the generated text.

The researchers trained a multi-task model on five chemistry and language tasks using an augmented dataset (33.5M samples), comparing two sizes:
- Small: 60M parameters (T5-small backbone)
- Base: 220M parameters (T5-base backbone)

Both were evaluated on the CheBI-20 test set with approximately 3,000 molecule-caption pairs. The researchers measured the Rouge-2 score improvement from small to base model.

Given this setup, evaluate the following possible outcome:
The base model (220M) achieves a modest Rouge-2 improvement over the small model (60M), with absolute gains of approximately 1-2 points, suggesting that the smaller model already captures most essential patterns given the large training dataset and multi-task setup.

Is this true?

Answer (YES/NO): NO